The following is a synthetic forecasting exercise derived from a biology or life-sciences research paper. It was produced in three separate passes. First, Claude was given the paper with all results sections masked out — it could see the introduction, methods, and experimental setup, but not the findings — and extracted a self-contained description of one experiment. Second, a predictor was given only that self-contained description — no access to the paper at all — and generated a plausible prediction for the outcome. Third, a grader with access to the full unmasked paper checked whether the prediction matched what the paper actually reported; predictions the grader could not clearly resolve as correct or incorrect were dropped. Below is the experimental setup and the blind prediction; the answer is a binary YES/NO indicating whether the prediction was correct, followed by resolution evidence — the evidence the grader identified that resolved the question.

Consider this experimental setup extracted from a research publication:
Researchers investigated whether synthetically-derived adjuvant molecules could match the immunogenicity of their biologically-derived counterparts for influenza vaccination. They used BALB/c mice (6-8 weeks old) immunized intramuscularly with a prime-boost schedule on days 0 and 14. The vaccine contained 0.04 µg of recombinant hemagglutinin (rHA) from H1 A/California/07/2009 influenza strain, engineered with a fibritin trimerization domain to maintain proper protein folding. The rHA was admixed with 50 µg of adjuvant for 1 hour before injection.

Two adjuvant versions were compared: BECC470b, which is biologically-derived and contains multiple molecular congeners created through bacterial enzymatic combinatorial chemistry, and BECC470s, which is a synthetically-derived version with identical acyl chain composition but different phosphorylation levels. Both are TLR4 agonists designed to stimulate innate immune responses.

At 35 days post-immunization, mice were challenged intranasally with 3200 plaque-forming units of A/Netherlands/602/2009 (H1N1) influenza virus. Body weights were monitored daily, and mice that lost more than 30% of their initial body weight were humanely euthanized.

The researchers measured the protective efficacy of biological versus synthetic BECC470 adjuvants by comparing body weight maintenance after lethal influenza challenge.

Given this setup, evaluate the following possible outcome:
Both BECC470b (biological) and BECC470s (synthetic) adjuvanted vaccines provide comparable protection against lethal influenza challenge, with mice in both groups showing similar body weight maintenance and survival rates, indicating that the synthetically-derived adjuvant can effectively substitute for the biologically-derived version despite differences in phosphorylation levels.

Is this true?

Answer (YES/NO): NO